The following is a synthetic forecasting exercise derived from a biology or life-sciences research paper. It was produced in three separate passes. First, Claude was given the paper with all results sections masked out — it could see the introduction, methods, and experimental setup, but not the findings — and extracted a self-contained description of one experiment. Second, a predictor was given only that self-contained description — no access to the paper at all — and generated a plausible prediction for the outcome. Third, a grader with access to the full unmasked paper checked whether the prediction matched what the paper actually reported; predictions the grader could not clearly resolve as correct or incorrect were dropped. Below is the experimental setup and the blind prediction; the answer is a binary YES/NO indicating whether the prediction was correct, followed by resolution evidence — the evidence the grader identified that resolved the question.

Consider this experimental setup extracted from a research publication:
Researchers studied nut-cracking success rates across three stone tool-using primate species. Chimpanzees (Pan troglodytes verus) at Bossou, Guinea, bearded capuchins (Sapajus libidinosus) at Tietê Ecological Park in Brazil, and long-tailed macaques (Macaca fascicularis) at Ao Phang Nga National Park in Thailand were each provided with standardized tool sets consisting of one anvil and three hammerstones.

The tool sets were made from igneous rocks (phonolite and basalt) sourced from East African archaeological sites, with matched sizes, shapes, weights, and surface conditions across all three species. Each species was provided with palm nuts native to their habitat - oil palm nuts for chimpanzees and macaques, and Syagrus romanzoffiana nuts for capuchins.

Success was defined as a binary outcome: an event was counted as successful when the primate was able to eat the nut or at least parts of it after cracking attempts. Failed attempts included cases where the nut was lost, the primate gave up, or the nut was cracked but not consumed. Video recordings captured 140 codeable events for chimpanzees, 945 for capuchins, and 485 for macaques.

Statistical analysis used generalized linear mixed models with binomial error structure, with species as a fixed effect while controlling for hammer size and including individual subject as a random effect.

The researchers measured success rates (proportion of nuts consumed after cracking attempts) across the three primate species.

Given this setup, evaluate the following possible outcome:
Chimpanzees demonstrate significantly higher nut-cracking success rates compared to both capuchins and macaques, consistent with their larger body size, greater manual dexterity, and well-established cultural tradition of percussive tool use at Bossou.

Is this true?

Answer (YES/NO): NO